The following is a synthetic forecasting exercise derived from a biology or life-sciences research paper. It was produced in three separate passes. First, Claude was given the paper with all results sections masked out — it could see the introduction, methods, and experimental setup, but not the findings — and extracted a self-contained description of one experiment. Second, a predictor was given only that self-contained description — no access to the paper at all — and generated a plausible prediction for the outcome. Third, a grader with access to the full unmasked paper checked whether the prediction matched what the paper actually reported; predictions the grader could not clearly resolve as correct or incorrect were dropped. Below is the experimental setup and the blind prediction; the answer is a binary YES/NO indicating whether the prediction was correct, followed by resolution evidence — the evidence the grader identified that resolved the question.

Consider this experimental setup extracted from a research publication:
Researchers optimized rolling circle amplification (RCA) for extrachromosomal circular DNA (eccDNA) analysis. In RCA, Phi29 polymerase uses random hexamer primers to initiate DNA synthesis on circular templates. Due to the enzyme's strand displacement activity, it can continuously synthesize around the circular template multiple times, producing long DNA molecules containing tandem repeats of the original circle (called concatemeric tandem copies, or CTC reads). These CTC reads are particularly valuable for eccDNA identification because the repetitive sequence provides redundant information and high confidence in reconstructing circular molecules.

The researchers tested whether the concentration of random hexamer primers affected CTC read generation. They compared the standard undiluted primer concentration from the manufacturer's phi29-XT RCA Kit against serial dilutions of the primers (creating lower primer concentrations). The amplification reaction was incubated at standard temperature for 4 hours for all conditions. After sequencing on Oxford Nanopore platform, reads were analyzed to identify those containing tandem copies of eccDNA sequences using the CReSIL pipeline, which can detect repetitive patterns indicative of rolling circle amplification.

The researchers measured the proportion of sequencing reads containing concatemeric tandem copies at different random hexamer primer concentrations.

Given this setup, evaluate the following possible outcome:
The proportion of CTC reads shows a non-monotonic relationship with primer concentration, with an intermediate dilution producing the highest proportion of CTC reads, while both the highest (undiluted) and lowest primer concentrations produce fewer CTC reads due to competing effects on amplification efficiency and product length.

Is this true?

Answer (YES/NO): NO